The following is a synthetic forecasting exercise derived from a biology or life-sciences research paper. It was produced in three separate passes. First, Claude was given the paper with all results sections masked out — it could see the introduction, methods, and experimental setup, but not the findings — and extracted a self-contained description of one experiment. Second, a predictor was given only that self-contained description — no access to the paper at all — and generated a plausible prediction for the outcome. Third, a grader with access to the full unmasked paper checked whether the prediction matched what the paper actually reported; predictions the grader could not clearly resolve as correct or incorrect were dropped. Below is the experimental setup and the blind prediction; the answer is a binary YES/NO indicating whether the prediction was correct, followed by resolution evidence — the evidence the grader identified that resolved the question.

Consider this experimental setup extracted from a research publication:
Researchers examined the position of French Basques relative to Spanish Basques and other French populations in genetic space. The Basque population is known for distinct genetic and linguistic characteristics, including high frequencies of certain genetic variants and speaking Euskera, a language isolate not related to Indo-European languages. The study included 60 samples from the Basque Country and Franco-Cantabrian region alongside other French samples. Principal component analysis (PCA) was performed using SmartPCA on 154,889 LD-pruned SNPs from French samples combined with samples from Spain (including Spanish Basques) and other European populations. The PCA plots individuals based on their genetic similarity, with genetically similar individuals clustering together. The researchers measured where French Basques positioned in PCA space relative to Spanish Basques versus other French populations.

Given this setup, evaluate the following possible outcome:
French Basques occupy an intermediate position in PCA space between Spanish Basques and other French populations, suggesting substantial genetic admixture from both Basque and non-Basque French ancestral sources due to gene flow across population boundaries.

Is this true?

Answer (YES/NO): NO